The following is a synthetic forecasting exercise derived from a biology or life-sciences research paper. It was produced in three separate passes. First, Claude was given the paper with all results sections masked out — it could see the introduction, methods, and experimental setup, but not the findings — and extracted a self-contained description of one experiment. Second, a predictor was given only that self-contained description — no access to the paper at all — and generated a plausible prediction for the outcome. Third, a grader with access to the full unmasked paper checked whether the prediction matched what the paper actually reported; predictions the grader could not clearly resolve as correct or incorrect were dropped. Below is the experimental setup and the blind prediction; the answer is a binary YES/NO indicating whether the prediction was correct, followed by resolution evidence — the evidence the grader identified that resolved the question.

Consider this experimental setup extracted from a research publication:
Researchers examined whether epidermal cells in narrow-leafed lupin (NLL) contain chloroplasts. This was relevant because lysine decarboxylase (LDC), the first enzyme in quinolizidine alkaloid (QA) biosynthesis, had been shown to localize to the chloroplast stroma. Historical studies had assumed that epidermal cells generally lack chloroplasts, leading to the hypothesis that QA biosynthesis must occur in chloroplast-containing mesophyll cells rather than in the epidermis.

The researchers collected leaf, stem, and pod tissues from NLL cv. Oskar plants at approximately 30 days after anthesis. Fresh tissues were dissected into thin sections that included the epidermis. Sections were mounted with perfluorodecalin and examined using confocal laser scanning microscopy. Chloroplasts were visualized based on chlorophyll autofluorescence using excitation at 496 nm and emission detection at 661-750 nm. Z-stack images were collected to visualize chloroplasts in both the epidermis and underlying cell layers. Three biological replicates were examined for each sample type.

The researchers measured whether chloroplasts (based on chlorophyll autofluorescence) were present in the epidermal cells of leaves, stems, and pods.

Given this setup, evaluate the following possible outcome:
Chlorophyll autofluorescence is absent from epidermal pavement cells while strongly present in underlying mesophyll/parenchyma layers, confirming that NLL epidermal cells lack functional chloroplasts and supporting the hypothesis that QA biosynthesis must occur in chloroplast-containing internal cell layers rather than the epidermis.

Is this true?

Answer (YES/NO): NO